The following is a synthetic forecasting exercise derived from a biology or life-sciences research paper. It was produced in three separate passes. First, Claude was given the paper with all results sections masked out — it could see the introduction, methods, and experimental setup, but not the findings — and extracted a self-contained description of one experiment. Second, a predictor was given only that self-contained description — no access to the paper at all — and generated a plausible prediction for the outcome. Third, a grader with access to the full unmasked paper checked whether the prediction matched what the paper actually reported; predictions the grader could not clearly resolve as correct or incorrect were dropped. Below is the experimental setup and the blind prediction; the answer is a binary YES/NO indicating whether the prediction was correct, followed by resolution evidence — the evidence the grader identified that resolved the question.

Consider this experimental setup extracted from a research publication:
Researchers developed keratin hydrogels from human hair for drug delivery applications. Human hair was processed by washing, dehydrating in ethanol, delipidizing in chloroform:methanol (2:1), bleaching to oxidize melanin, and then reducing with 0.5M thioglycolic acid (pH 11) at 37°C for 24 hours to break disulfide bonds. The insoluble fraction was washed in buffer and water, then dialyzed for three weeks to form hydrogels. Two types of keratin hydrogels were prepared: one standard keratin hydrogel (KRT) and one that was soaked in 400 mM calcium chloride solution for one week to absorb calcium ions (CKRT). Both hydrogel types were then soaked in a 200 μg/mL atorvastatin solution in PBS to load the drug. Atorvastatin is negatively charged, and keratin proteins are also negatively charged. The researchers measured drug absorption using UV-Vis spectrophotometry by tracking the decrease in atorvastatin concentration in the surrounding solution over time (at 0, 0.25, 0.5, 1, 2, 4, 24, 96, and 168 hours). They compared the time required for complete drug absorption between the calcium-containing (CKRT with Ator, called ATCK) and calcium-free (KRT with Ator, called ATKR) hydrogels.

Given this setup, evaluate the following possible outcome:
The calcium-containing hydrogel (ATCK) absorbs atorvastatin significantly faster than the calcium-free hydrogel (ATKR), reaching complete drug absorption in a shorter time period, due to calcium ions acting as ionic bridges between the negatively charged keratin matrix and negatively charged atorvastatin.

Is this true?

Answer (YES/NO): YES